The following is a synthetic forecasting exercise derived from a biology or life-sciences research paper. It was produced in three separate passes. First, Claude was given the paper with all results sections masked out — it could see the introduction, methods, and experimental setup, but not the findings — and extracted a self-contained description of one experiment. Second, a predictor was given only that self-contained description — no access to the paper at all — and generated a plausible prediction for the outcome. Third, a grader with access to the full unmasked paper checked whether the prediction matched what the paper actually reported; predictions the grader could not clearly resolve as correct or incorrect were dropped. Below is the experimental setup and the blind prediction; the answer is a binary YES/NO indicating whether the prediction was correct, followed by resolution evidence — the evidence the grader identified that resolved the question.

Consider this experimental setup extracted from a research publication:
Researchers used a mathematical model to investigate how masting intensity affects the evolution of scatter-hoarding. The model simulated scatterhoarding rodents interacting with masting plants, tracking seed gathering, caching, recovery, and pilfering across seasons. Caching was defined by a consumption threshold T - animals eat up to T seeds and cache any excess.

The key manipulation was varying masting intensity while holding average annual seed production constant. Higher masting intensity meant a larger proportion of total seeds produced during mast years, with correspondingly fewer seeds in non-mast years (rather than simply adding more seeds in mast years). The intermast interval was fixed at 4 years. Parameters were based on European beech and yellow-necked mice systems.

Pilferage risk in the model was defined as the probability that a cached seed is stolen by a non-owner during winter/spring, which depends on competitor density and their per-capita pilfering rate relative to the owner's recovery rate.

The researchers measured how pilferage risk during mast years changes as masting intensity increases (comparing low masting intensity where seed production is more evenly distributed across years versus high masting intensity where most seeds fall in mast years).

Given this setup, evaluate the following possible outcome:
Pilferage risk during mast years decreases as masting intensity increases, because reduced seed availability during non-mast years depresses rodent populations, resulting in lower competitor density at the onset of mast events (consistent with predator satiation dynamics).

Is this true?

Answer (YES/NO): YES